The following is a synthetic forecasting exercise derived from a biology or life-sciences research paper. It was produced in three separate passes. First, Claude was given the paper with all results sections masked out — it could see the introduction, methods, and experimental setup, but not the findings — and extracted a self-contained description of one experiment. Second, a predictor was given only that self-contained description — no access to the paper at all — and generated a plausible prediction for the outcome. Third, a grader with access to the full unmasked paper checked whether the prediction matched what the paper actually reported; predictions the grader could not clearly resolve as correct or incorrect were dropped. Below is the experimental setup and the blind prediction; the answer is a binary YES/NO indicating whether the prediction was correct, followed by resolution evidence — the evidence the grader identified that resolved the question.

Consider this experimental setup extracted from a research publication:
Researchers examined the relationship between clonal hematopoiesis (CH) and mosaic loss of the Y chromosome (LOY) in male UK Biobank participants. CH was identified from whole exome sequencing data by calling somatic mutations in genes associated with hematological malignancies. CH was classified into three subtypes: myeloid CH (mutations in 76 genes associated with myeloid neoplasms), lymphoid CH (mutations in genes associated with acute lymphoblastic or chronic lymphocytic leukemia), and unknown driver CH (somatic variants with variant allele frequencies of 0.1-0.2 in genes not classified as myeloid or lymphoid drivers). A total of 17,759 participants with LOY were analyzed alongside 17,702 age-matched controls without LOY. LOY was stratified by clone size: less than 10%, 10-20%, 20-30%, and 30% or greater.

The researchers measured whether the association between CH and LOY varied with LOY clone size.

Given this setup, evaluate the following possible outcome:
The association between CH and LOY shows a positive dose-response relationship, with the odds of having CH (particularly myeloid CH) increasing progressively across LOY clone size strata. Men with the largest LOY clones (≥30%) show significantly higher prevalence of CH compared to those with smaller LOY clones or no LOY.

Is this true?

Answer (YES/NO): NO